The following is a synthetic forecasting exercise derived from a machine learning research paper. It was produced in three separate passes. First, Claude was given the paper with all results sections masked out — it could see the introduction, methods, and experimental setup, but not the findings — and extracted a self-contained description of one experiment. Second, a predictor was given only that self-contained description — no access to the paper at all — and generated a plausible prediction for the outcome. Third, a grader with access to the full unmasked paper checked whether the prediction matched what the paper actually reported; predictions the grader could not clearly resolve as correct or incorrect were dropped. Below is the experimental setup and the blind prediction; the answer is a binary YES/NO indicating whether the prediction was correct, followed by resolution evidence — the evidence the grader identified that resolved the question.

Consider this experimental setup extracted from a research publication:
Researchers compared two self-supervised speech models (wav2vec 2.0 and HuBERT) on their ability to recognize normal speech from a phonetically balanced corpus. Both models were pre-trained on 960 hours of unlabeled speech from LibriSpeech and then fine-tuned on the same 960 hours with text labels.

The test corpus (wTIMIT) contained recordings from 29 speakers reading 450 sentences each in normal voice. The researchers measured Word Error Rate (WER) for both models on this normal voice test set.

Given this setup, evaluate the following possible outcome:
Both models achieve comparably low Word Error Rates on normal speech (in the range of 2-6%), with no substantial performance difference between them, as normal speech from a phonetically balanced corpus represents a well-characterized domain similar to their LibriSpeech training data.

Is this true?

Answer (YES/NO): NO